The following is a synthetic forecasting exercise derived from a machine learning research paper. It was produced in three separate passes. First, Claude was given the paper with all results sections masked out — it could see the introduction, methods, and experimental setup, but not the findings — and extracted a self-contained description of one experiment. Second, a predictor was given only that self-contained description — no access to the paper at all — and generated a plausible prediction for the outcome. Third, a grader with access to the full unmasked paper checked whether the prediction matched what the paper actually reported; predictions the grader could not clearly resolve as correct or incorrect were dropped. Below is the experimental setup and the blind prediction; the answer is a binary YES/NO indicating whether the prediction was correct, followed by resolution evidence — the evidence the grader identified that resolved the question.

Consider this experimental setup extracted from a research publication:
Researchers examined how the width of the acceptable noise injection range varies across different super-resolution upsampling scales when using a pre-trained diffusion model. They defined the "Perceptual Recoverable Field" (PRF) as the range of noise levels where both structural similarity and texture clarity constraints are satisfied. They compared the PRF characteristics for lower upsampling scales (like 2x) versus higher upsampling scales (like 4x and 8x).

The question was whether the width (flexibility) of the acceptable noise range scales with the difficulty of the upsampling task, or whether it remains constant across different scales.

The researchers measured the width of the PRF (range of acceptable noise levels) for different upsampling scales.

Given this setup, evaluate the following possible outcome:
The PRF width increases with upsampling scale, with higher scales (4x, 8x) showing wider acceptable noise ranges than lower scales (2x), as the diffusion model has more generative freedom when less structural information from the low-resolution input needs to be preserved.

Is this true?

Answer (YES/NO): NO